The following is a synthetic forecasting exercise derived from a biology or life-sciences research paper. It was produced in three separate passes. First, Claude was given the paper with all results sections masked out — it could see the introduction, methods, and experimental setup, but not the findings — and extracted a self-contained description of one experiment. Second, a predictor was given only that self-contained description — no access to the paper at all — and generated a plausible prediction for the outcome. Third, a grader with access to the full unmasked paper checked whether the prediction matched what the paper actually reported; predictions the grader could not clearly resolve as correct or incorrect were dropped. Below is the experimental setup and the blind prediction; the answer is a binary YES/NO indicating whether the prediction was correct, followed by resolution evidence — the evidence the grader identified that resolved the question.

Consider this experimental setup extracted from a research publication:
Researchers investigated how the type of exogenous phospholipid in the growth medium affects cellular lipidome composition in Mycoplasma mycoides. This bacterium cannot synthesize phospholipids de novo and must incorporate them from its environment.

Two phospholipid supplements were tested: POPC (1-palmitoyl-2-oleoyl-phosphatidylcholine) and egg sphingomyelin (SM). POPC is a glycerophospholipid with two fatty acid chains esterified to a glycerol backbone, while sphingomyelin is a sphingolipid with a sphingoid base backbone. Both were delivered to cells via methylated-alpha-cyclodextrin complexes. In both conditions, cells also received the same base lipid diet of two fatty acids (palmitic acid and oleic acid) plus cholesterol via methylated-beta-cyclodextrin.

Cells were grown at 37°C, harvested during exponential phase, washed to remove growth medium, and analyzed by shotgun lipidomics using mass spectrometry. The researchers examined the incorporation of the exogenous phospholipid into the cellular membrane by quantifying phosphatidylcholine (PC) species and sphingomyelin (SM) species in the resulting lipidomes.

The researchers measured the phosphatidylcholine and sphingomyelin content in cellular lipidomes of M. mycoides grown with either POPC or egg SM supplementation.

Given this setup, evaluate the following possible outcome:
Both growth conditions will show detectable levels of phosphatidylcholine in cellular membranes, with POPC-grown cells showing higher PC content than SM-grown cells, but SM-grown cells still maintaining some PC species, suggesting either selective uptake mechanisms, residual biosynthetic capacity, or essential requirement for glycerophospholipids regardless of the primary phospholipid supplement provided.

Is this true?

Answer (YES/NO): NO